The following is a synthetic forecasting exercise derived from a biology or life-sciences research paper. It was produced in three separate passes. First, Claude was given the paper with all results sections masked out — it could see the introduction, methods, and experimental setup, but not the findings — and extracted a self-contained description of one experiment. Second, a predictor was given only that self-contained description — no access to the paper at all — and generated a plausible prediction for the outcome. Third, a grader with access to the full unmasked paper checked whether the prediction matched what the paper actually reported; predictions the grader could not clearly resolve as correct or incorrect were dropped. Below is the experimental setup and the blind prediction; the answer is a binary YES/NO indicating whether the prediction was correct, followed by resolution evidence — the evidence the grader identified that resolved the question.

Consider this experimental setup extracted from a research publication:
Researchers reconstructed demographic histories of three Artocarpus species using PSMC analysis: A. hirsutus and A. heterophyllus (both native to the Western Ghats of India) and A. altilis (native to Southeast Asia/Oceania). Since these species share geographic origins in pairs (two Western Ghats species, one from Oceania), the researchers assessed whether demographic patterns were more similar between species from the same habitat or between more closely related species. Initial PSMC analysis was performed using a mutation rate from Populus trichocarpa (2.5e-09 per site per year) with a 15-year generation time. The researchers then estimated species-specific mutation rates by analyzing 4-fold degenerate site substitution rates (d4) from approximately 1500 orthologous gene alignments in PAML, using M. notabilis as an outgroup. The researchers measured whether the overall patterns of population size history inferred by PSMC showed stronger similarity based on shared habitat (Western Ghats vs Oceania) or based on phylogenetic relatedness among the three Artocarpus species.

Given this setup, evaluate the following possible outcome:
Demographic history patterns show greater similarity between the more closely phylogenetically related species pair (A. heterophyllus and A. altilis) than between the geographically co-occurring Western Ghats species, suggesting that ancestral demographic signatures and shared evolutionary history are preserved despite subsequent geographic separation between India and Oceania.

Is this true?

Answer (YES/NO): NO